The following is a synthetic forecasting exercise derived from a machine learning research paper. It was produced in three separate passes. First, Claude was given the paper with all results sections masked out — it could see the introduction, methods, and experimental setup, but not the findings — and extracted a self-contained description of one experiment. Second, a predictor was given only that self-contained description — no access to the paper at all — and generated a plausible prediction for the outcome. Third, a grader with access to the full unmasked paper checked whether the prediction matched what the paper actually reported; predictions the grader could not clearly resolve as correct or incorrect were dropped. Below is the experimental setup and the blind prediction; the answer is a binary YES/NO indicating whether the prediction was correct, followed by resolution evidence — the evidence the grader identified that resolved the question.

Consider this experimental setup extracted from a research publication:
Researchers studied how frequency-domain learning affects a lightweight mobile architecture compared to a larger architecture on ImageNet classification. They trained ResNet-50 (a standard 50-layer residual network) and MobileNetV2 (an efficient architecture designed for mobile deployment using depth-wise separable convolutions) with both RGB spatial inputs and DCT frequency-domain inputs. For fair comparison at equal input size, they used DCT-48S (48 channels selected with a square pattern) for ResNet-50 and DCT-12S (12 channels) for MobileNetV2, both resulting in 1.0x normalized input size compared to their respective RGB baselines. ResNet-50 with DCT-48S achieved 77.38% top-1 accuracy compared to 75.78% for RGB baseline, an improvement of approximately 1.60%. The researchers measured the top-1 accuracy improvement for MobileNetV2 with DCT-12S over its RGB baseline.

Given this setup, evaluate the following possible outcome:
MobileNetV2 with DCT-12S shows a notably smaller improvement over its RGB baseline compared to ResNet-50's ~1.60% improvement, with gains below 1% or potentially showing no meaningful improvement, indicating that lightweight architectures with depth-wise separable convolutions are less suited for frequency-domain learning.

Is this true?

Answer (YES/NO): YES